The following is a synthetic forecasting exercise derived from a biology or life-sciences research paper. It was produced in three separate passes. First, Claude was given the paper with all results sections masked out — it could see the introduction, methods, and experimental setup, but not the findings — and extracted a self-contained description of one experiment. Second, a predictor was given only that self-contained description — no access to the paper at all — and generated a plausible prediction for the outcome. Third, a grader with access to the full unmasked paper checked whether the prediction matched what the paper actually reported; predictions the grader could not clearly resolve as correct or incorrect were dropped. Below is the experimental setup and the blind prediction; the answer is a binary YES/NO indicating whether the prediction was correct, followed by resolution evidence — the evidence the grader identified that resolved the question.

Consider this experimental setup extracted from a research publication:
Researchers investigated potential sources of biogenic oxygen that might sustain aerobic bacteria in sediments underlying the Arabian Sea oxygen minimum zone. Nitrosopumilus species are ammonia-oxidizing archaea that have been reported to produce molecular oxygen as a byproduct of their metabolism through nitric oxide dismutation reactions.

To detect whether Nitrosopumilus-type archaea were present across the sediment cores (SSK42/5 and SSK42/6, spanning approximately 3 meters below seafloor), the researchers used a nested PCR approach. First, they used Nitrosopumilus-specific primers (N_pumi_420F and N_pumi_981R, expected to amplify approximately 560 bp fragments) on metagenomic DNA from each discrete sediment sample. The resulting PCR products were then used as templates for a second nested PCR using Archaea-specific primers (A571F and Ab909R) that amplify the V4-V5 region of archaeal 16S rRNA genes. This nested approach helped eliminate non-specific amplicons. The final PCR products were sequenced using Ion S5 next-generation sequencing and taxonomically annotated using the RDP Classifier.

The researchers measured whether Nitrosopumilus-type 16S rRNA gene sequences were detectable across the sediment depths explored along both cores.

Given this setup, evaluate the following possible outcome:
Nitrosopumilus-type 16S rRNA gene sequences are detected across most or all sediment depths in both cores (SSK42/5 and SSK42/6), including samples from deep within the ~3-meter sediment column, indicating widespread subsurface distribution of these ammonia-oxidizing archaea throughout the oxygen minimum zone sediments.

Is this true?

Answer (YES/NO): YES